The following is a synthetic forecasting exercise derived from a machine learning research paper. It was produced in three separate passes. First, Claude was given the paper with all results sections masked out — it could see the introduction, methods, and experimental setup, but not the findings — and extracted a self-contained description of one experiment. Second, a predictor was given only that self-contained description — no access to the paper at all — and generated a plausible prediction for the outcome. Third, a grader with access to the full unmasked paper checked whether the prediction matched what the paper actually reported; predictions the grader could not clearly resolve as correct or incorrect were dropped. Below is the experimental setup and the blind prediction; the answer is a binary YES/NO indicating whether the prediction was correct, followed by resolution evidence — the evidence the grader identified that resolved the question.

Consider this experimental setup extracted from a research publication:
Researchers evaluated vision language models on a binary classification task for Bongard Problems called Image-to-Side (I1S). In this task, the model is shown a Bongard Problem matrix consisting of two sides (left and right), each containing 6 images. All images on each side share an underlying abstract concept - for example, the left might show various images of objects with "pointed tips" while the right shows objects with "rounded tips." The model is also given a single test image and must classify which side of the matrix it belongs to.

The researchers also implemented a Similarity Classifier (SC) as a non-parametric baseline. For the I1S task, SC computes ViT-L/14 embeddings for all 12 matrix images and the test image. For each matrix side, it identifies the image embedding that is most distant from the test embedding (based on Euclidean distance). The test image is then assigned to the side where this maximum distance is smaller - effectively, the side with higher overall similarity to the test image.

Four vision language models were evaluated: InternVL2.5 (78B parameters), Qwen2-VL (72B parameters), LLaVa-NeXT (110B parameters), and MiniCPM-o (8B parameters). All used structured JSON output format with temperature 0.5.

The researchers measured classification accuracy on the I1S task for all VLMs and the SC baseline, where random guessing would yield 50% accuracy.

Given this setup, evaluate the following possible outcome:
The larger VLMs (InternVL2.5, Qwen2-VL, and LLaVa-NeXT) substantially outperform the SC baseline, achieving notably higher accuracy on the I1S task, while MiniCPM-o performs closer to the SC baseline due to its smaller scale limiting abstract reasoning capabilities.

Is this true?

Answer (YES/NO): NO